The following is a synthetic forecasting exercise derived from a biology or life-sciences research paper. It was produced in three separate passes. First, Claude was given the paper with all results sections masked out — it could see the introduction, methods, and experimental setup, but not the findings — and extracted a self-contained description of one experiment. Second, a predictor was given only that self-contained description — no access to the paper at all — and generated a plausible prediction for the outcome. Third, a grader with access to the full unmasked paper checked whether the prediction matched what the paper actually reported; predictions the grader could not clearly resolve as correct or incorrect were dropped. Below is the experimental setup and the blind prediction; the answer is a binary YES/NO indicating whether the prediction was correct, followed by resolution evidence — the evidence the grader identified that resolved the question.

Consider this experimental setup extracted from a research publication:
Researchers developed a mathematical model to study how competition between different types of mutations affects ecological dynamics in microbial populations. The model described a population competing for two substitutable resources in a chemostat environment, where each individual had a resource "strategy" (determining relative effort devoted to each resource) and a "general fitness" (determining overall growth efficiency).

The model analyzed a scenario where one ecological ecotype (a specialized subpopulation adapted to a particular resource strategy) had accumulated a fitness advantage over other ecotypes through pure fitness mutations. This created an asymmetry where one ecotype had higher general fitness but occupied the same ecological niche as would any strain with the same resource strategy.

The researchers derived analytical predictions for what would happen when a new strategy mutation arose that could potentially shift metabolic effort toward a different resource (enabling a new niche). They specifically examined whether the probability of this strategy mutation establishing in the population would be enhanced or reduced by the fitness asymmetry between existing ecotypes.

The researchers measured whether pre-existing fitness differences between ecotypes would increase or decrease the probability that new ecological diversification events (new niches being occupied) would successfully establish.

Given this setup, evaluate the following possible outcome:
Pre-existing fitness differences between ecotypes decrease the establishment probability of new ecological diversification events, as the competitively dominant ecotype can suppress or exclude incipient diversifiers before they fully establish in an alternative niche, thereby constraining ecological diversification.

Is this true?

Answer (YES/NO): NO